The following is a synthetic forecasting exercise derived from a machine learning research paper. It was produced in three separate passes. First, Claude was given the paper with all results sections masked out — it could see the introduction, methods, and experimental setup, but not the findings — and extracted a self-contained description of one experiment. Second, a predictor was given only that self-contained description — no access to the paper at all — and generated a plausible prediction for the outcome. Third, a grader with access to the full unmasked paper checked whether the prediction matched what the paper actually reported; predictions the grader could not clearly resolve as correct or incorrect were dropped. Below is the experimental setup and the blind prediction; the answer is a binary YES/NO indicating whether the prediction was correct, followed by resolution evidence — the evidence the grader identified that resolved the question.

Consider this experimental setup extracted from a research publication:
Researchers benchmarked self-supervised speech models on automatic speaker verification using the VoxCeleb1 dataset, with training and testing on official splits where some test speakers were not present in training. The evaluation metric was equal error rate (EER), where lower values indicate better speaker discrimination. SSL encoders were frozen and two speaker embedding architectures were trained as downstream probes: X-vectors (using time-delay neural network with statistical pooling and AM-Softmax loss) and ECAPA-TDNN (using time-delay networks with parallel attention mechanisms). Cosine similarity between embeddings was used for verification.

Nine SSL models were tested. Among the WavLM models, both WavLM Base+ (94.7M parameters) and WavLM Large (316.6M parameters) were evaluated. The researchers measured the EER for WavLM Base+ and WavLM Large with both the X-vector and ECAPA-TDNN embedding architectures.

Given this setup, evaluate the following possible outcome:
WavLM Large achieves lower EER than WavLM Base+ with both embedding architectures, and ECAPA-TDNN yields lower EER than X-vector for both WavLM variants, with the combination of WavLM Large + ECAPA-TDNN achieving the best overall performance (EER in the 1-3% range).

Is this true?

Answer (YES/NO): NO